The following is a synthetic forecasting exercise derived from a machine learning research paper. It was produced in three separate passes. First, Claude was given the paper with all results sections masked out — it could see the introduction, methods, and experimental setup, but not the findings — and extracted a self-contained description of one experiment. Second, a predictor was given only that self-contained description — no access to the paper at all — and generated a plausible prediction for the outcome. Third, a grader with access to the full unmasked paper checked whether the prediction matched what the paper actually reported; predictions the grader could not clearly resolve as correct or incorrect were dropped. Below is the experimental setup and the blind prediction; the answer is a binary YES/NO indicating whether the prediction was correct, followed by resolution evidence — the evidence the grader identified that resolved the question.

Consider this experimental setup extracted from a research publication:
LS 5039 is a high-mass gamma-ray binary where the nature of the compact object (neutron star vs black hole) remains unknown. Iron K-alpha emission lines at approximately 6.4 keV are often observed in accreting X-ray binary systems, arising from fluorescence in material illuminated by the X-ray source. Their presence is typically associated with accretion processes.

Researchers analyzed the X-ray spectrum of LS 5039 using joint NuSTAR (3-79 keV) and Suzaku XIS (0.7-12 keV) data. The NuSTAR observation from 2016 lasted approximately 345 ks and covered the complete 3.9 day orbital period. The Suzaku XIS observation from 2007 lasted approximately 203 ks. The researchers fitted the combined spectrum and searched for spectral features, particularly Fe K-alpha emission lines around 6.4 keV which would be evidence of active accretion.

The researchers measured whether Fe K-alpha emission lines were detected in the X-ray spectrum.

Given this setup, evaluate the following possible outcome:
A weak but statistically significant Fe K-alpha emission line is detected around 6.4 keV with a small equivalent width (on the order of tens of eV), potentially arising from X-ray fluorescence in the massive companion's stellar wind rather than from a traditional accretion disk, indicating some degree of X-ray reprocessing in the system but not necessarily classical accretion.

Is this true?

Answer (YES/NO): NO